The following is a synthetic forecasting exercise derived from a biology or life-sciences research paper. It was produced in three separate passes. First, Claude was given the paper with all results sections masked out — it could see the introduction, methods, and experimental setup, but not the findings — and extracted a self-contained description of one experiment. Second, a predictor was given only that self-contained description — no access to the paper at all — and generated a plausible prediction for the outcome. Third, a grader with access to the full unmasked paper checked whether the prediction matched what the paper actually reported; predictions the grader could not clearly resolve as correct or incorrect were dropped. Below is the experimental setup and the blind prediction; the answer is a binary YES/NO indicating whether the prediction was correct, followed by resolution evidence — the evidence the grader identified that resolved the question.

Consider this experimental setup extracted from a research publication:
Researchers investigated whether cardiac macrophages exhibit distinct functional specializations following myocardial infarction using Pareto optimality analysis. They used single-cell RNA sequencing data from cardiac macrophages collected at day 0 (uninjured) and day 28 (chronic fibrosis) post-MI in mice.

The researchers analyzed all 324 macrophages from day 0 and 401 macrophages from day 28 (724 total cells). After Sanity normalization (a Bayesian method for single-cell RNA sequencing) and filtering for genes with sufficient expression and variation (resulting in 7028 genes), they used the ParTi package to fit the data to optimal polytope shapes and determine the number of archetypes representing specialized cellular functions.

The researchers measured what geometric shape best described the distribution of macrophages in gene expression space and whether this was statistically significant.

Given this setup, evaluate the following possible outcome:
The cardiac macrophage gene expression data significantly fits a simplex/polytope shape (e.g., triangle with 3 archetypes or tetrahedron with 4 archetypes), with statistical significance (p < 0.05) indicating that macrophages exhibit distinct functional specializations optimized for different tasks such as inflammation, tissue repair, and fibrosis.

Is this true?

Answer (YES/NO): YES